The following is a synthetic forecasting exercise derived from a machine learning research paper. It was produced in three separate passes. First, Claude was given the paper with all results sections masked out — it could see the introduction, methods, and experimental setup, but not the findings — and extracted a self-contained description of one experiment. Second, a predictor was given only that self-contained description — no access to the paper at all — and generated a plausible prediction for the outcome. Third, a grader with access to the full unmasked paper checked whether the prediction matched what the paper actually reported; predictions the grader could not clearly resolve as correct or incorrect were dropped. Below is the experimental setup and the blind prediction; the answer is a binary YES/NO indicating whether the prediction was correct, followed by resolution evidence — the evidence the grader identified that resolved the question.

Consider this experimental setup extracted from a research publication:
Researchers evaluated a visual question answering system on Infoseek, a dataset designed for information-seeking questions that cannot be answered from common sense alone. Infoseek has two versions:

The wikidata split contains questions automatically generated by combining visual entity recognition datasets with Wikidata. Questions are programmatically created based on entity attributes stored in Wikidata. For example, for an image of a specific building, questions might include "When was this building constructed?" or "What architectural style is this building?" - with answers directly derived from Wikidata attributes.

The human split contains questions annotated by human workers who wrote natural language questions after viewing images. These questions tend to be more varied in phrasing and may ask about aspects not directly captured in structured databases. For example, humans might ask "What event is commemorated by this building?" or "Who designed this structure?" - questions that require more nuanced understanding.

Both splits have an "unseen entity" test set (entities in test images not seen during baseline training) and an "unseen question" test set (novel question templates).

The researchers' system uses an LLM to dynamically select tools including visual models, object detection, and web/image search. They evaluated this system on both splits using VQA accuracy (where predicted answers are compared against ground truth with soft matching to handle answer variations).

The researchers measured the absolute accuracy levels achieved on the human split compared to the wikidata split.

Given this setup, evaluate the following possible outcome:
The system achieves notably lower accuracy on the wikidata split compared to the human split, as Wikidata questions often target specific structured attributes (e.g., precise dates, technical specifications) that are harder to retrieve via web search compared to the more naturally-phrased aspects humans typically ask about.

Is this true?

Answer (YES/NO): NO